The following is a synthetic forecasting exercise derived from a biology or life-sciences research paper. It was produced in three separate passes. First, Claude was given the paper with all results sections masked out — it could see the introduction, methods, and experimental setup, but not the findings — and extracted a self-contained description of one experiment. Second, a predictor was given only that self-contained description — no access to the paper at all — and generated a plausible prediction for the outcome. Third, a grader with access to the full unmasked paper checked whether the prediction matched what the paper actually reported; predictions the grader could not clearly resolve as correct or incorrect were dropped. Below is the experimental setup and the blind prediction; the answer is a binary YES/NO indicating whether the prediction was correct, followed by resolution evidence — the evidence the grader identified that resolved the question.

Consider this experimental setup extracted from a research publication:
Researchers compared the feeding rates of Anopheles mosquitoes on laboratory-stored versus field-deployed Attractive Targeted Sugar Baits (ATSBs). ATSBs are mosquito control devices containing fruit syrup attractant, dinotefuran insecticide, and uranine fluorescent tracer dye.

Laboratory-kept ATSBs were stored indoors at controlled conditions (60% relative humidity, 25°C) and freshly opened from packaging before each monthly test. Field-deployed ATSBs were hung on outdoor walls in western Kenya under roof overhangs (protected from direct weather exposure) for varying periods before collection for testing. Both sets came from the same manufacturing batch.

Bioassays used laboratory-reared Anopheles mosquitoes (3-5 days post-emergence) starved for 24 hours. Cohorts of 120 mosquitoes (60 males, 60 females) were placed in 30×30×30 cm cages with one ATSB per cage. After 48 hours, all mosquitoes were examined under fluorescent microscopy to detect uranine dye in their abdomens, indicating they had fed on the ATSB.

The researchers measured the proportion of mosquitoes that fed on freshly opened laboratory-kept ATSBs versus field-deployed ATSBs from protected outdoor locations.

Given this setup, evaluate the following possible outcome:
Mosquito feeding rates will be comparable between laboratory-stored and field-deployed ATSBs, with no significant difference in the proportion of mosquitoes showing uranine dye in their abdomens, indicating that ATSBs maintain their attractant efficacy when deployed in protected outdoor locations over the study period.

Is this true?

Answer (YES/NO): NO